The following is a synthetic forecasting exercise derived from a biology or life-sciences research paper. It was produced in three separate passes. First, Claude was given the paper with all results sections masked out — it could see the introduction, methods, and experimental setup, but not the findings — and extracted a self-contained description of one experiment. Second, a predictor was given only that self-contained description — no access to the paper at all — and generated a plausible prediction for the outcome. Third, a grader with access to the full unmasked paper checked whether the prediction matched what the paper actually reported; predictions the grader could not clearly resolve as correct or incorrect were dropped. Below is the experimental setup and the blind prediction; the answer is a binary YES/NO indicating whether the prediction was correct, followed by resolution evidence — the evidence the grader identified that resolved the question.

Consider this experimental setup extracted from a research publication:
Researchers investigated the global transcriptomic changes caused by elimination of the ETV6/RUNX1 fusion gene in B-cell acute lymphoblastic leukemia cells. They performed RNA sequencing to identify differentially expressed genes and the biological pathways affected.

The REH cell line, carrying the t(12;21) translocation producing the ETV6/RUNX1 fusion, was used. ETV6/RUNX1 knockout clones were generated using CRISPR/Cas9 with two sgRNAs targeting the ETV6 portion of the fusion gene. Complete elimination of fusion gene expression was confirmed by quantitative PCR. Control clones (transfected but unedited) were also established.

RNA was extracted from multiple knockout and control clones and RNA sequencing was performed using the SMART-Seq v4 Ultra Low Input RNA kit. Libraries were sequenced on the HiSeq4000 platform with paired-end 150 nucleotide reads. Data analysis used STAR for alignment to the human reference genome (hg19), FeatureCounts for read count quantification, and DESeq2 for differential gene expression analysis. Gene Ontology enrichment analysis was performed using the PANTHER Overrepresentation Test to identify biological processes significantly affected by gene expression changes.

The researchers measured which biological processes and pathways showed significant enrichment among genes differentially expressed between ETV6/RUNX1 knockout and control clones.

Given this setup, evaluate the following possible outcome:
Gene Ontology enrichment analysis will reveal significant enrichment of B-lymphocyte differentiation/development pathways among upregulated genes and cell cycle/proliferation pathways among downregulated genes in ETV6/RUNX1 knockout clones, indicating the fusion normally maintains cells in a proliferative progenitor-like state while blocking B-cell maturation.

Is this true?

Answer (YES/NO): NO